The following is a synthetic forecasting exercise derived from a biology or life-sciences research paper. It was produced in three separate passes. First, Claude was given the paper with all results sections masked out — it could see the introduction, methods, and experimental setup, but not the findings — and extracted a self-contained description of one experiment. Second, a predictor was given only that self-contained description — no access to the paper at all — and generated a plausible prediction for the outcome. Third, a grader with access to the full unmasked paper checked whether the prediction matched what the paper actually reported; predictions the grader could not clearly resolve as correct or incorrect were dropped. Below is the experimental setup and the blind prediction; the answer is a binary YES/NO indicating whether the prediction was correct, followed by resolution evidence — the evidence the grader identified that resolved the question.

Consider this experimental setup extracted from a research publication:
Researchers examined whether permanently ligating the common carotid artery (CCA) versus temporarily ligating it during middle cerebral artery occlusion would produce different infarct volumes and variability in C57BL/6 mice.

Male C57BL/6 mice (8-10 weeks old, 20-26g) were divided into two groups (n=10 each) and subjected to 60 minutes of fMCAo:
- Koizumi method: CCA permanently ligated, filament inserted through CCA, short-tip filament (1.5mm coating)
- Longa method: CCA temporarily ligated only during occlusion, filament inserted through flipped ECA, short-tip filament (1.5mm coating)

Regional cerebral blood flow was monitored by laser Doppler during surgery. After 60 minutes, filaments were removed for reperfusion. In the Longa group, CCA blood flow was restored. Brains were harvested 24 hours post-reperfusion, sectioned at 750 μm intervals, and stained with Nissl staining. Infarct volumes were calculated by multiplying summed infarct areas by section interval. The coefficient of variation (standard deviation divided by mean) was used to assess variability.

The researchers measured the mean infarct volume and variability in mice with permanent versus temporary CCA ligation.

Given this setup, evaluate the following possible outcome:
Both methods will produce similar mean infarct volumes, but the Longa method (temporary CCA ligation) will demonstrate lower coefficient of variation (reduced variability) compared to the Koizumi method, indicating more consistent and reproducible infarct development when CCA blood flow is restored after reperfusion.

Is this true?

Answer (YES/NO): NO